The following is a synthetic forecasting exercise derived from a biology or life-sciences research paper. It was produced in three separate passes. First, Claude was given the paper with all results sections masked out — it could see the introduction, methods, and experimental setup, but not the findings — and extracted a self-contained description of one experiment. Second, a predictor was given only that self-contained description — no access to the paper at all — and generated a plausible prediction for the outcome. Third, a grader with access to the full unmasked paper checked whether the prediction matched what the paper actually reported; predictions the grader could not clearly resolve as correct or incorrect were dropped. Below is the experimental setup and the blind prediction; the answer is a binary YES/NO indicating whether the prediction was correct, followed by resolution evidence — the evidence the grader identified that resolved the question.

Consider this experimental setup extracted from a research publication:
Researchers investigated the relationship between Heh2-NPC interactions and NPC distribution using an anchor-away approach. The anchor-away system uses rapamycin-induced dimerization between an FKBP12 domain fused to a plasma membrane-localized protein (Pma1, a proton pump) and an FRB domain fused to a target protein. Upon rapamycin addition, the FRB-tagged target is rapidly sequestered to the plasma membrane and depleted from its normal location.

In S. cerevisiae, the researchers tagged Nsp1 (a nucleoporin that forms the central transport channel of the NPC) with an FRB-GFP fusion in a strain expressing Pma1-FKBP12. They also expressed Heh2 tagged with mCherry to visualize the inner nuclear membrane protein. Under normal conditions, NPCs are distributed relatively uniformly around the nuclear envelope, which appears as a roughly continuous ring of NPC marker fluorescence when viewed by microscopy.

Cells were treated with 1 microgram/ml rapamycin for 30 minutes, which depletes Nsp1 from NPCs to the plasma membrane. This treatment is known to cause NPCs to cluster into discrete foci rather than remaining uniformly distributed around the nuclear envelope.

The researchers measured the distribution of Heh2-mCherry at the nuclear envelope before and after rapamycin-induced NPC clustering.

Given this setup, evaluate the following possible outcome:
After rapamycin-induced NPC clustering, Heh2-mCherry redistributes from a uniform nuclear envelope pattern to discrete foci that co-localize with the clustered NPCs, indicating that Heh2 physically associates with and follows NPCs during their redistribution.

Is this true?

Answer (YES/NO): YES